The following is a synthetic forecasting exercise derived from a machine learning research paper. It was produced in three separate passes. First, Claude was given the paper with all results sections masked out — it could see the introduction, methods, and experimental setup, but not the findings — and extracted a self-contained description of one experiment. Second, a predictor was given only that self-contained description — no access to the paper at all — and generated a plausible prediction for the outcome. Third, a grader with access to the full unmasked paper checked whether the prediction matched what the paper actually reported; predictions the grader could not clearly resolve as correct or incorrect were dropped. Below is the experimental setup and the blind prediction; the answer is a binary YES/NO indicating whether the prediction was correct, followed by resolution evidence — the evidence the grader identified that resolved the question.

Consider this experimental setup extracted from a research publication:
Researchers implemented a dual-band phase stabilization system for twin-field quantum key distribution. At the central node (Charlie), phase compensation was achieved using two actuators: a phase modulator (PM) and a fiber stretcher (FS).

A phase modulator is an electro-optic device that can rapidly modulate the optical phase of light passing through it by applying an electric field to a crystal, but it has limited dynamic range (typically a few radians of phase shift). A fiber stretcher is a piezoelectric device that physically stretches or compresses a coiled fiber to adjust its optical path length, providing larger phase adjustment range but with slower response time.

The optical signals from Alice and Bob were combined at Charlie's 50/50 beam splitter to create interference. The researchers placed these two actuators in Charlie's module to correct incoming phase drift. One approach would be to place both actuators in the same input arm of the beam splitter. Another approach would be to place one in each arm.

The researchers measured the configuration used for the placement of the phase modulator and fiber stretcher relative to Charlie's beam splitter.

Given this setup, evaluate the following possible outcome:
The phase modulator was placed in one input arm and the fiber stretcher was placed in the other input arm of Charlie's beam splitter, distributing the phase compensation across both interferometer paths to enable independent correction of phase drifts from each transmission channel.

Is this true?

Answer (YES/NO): YES